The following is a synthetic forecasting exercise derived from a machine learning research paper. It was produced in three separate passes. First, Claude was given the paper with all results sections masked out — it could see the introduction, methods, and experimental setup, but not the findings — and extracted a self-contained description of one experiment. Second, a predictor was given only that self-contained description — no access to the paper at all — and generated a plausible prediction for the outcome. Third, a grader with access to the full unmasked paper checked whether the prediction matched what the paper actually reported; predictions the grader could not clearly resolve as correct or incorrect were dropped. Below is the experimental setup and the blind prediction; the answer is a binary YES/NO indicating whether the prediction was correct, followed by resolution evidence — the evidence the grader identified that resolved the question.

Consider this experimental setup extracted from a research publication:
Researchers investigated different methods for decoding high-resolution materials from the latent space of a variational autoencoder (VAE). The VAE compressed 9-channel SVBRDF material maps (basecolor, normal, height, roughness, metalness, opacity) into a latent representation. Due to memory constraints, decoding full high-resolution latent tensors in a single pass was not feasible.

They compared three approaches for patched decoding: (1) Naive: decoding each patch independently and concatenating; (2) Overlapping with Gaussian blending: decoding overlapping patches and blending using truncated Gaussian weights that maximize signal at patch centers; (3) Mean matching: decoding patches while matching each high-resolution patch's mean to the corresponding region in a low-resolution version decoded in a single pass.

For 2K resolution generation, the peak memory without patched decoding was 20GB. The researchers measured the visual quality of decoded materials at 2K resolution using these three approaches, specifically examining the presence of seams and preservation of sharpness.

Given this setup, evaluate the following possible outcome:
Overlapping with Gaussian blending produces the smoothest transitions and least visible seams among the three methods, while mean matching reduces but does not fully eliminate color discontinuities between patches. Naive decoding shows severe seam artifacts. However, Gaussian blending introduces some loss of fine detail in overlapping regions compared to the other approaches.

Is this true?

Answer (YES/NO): NO